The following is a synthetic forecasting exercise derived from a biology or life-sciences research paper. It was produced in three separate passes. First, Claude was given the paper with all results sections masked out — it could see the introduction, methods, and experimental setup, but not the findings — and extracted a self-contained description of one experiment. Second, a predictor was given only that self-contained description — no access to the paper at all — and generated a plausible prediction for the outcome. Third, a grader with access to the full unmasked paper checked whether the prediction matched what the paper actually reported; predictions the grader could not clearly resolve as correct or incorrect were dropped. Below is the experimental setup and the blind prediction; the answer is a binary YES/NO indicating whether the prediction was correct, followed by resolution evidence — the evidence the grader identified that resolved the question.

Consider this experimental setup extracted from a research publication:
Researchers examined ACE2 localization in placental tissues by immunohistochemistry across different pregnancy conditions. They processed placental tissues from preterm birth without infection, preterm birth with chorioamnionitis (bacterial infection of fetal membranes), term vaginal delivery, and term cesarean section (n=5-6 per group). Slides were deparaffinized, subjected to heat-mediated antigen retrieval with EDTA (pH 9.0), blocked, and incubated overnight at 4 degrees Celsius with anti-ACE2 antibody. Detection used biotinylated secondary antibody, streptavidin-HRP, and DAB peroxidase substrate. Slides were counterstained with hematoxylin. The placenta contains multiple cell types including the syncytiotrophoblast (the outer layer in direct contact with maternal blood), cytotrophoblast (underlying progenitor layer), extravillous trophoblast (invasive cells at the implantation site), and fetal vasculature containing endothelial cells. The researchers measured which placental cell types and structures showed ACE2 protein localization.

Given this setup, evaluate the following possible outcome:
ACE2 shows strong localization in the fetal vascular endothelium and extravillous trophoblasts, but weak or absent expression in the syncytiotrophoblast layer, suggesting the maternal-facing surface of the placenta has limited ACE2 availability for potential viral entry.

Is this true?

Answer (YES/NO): NO